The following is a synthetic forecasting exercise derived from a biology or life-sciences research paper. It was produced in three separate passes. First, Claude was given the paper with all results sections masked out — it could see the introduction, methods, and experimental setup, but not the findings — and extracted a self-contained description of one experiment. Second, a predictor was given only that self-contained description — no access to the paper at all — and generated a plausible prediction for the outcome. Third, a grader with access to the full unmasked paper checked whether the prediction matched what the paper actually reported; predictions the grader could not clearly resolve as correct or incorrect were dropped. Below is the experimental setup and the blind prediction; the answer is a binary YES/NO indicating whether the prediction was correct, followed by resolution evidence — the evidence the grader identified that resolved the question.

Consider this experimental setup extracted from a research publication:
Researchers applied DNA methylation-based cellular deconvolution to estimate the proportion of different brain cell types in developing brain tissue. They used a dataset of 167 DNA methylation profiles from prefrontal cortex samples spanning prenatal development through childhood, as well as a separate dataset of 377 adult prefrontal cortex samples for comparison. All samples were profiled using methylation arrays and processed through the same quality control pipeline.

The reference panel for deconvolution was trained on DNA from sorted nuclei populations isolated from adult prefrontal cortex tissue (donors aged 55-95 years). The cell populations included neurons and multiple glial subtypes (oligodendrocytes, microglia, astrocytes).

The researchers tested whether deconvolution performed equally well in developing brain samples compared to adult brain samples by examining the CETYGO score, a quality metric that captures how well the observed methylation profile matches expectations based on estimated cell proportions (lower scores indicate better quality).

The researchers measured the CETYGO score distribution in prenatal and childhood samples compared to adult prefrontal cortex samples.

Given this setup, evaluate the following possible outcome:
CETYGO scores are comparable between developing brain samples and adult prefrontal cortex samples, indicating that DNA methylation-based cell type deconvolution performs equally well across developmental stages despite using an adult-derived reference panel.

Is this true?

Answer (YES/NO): NO